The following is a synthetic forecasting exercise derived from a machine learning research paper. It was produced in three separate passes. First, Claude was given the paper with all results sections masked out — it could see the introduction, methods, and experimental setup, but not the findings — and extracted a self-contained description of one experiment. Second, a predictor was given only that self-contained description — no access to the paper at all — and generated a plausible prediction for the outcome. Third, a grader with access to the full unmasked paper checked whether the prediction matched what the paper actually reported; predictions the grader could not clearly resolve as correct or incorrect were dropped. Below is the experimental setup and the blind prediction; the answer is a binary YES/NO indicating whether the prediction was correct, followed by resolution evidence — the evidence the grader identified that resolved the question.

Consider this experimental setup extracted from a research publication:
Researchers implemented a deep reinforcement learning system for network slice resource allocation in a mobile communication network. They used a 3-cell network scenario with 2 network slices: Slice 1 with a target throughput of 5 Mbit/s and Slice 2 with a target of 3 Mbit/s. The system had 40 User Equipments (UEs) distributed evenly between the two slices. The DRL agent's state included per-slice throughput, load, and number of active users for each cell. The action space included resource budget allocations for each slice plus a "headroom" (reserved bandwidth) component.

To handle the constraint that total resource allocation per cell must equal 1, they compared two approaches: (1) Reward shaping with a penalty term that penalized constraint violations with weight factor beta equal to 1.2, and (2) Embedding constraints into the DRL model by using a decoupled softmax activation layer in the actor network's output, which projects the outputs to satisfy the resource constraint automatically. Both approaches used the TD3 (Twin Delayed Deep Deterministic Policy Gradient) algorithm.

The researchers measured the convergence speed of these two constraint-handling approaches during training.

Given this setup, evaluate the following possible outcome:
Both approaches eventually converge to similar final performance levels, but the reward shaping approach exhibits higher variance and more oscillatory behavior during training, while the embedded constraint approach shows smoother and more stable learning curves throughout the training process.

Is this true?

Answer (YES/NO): NO